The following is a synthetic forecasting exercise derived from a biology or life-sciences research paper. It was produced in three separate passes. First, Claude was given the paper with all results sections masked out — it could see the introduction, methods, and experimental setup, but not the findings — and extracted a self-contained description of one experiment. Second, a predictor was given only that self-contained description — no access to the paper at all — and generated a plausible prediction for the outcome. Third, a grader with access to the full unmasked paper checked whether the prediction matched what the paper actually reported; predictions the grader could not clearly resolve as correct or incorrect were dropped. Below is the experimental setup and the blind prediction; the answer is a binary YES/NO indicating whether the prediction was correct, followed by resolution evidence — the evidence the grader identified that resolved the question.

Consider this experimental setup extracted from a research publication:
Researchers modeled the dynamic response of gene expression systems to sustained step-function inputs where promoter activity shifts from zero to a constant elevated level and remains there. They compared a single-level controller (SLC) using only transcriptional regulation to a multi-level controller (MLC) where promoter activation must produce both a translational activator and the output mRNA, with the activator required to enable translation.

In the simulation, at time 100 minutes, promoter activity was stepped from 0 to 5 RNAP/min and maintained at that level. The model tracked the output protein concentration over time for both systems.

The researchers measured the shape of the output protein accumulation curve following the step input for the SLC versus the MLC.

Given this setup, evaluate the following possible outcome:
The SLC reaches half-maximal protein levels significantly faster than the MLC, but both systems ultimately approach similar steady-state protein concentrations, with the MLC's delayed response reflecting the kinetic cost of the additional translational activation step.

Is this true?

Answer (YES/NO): NO